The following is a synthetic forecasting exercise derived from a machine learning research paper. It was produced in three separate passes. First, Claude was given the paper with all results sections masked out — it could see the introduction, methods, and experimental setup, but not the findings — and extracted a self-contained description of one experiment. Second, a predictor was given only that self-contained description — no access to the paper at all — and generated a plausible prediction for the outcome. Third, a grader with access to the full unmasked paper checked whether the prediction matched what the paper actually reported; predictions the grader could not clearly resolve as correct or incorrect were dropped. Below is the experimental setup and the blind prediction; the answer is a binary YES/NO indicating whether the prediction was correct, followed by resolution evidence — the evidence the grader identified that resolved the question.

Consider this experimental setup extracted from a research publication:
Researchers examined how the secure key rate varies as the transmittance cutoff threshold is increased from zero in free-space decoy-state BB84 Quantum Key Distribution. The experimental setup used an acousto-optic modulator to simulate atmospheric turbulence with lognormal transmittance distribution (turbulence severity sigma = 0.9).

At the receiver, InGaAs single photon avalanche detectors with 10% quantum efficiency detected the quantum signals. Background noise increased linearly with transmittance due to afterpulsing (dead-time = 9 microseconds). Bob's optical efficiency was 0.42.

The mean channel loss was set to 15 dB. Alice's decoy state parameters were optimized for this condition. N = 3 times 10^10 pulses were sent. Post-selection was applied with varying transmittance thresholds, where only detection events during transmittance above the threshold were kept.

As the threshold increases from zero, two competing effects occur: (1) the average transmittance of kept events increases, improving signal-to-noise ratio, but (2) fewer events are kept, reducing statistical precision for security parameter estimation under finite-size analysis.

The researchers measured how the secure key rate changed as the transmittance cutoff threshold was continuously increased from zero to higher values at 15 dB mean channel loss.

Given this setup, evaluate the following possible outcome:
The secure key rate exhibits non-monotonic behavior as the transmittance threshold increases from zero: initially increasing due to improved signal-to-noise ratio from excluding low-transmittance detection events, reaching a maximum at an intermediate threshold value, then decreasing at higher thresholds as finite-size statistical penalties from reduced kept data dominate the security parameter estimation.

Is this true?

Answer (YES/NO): YES